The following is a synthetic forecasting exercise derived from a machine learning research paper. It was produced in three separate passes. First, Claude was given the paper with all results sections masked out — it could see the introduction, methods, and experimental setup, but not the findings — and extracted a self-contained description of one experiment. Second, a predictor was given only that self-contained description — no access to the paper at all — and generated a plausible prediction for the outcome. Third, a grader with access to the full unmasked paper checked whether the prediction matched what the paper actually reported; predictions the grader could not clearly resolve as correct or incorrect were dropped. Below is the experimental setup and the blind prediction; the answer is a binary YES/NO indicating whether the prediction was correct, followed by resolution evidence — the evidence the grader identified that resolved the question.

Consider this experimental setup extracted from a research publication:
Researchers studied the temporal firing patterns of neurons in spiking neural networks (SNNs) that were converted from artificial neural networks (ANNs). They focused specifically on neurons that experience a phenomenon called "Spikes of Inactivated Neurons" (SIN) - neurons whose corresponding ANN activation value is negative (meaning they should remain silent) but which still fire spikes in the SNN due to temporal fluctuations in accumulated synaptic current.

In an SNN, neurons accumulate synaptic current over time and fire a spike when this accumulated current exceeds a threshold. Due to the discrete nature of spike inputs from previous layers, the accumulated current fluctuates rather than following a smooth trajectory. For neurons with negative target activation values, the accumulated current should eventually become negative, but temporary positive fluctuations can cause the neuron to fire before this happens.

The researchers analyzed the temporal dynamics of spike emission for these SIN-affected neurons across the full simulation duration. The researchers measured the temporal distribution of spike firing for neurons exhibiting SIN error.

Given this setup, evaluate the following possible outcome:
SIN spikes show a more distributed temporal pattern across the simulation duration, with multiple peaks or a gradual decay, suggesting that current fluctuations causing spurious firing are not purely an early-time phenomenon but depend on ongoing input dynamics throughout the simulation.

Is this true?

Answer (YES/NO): NO